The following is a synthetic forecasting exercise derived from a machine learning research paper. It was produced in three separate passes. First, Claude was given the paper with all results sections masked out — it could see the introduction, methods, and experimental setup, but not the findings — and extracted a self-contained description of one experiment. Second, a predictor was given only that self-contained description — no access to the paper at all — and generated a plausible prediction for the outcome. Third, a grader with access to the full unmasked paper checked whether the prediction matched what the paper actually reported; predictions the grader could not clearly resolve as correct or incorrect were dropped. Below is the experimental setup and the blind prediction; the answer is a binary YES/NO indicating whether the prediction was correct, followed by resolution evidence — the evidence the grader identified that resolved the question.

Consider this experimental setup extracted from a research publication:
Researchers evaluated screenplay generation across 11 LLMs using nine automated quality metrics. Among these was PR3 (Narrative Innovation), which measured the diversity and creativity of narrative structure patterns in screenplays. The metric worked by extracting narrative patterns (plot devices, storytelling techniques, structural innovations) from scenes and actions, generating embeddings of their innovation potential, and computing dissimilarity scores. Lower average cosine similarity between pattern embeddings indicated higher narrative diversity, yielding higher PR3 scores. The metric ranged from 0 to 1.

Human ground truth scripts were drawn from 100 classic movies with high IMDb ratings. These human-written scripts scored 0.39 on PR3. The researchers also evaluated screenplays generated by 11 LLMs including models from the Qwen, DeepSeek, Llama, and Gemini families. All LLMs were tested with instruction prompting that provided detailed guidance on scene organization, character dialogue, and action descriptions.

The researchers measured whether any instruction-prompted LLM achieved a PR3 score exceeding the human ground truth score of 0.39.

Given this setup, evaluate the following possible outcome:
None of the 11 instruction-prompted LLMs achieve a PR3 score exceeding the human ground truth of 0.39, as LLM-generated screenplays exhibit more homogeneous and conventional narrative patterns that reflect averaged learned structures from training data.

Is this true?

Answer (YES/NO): NO